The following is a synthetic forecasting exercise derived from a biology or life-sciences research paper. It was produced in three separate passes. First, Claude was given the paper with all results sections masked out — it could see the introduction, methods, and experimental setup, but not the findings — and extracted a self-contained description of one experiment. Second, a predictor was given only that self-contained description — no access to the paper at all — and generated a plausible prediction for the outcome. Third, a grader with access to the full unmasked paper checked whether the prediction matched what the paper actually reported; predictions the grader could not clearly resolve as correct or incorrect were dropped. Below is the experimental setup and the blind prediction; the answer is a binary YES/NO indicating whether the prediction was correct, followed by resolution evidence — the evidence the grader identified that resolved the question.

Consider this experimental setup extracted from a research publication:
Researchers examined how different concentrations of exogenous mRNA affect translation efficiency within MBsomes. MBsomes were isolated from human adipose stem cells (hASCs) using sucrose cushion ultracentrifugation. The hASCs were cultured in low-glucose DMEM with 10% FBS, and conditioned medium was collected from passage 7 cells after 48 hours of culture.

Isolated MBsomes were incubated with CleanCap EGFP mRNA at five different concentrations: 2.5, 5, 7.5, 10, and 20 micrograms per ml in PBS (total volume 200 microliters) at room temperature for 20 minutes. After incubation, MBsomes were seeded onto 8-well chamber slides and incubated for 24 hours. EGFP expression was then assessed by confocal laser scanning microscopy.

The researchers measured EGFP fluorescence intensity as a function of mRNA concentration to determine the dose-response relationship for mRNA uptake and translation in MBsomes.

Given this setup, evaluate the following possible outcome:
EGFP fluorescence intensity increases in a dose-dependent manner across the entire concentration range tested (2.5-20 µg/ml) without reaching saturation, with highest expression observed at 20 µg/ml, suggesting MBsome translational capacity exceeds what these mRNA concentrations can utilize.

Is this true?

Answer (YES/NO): NO